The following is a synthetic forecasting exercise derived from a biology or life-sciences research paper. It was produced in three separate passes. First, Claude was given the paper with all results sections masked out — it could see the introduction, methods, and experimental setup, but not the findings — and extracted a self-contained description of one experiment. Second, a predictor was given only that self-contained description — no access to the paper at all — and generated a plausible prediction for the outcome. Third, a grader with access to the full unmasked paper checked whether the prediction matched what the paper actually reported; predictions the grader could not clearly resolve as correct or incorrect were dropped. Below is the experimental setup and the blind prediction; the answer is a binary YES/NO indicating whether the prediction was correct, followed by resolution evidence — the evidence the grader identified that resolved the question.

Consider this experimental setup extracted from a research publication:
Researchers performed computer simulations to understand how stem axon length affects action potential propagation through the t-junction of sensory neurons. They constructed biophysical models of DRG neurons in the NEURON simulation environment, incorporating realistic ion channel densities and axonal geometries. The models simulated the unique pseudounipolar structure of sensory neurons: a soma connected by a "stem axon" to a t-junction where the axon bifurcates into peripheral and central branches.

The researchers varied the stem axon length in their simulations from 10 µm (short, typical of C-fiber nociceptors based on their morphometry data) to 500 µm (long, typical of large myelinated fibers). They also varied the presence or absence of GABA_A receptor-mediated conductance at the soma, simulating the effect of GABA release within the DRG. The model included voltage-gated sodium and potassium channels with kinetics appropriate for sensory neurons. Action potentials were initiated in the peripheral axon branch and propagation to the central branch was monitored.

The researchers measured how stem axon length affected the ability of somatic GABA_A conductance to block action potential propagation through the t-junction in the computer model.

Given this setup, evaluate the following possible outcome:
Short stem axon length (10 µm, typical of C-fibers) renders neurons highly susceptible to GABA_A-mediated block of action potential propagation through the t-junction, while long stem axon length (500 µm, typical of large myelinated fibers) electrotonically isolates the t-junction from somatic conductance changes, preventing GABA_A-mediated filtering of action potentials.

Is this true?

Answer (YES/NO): YES